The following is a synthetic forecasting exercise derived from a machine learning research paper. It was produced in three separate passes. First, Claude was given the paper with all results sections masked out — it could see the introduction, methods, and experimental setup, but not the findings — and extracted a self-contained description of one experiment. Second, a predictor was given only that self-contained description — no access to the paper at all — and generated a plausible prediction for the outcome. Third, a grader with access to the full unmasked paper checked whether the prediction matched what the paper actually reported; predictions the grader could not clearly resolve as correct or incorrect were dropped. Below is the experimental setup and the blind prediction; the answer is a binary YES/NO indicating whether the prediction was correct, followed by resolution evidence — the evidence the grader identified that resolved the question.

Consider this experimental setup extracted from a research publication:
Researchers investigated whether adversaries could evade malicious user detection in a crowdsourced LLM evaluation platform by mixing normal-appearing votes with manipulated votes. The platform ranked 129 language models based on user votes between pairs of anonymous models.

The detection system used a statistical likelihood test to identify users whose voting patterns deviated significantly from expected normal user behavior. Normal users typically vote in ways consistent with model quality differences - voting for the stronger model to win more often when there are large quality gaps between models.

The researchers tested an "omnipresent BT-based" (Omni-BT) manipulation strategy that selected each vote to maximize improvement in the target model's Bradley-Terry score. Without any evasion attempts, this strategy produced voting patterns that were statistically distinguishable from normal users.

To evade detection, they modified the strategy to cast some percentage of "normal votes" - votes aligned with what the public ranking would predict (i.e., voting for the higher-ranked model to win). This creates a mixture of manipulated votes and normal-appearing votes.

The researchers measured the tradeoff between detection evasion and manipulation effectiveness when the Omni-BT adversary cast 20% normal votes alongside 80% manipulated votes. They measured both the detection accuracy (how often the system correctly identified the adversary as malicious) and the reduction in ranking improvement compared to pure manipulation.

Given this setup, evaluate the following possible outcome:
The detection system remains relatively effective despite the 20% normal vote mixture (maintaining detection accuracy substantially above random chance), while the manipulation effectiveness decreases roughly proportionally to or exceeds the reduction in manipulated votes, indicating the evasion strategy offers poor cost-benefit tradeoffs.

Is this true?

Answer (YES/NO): NO